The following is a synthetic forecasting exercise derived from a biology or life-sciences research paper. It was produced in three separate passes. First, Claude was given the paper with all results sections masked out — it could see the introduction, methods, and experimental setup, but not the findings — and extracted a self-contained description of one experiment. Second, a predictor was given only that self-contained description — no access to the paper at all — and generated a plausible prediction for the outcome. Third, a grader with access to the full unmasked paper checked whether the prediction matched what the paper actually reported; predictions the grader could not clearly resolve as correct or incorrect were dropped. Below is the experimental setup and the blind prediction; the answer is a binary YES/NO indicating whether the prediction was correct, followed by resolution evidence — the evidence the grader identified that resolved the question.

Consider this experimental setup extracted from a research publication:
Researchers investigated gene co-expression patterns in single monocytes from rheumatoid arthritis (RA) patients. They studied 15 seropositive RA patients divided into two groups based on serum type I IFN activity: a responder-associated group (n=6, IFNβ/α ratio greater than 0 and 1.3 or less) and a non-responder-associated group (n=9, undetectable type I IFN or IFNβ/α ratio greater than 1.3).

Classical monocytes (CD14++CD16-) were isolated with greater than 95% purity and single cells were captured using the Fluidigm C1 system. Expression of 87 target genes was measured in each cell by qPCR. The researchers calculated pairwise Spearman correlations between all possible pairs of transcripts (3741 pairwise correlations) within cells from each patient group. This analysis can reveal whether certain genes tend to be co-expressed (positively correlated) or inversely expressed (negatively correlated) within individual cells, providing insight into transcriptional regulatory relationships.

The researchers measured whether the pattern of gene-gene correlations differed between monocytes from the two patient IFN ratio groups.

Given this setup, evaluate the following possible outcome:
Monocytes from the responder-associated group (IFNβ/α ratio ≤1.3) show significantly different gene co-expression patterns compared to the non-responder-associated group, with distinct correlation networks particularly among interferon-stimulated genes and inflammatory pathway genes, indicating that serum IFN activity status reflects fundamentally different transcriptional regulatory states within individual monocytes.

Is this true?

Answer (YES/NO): YES